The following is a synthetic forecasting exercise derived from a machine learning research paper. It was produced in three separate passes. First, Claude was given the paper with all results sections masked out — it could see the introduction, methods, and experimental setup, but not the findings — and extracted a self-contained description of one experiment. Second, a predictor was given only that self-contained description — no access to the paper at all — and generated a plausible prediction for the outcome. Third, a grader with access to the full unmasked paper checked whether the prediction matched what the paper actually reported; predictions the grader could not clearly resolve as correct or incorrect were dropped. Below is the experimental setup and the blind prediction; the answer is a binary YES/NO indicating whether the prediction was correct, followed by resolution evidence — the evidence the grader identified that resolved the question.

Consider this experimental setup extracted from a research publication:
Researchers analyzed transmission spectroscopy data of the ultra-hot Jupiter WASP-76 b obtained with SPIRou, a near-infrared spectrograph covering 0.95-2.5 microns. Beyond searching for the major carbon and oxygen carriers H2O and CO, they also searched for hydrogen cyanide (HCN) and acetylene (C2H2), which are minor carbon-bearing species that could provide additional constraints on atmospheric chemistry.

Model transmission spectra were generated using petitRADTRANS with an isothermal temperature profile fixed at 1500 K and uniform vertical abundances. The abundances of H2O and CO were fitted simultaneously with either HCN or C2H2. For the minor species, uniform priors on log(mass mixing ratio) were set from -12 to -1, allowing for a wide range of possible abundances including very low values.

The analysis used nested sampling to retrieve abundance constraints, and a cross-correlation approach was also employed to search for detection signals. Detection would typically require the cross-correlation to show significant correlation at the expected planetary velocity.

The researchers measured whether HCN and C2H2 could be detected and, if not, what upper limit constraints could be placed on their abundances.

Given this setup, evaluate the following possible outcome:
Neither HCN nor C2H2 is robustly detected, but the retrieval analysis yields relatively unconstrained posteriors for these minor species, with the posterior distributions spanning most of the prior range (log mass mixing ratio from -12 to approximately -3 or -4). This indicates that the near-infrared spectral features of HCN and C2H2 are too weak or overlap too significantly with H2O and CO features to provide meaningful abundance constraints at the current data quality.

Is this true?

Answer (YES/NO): NO